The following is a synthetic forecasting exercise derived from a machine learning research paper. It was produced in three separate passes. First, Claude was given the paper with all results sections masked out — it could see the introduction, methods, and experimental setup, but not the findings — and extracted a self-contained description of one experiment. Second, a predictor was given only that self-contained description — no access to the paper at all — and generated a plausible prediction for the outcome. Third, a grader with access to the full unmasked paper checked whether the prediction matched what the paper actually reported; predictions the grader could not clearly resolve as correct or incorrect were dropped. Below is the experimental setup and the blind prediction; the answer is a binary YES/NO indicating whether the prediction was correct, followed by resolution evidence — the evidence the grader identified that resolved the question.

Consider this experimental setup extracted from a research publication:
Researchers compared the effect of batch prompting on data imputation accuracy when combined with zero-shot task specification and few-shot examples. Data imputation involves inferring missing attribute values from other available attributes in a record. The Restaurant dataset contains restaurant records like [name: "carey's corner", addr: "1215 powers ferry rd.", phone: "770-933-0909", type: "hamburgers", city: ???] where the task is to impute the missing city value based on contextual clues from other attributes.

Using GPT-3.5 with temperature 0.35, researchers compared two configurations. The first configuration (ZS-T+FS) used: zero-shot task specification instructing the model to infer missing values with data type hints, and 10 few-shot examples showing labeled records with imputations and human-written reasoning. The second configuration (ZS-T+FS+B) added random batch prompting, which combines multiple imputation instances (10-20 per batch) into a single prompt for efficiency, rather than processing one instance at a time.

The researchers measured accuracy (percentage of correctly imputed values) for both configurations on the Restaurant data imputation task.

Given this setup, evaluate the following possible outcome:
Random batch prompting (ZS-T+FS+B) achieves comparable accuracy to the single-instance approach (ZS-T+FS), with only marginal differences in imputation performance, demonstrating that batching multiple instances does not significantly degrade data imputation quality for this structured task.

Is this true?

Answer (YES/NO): NO